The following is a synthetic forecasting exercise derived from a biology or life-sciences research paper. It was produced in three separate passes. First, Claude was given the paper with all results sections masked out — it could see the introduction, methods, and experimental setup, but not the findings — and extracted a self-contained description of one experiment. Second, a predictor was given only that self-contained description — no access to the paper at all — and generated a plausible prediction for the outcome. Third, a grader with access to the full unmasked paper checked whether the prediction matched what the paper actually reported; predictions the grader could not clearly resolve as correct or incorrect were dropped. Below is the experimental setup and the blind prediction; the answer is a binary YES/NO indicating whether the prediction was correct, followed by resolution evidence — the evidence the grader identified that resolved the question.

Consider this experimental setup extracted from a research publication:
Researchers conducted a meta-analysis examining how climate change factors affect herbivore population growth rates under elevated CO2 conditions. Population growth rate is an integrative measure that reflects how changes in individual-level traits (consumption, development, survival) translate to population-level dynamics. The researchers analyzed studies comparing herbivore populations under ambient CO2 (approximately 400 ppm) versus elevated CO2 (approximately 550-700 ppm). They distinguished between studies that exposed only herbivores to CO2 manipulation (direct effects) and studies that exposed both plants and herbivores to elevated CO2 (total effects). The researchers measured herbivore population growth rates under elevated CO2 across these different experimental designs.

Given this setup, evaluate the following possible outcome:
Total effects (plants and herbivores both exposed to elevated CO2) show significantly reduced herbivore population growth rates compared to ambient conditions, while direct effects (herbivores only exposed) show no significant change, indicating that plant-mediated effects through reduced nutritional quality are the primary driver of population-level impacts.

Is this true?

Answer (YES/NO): NO